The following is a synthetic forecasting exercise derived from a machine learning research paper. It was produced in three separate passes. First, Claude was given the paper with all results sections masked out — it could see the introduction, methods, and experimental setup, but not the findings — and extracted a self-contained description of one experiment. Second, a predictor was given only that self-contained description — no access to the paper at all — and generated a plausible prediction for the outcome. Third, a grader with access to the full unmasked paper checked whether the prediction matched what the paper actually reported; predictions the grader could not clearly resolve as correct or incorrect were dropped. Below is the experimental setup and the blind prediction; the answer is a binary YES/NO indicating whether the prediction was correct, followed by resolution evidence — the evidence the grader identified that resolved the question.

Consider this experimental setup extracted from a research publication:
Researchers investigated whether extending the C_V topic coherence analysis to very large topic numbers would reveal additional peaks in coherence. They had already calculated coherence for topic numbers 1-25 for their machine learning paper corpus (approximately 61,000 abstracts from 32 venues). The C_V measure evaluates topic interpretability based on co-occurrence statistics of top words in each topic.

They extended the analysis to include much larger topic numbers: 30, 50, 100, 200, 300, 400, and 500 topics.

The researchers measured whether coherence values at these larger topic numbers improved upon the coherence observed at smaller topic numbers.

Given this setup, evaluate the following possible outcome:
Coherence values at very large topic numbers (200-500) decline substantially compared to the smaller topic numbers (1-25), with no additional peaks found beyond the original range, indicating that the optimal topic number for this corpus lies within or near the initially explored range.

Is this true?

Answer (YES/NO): NO